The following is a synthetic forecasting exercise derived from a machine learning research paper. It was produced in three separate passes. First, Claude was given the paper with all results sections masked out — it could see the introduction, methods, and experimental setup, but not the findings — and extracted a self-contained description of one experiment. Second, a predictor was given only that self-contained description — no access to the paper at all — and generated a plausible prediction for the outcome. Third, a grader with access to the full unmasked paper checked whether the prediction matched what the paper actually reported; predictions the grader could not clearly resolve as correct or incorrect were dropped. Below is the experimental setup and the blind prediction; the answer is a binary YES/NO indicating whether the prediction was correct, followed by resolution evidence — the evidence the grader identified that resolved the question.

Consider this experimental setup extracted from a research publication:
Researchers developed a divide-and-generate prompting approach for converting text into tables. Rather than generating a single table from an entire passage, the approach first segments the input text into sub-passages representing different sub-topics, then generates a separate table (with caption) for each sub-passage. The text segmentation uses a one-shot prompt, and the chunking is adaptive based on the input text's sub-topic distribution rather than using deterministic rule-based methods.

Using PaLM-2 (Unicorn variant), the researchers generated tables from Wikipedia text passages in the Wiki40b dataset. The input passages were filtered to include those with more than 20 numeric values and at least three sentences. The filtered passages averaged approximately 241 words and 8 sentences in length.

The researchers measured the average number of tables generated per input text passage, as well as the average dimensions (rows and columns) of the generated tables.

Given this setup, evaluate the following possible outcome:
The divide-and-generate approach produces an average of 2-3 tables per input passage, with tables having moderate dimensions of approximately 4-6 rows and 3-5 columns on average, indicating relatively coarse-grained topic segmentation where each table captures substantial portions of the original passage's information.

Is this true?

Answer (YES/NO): NO